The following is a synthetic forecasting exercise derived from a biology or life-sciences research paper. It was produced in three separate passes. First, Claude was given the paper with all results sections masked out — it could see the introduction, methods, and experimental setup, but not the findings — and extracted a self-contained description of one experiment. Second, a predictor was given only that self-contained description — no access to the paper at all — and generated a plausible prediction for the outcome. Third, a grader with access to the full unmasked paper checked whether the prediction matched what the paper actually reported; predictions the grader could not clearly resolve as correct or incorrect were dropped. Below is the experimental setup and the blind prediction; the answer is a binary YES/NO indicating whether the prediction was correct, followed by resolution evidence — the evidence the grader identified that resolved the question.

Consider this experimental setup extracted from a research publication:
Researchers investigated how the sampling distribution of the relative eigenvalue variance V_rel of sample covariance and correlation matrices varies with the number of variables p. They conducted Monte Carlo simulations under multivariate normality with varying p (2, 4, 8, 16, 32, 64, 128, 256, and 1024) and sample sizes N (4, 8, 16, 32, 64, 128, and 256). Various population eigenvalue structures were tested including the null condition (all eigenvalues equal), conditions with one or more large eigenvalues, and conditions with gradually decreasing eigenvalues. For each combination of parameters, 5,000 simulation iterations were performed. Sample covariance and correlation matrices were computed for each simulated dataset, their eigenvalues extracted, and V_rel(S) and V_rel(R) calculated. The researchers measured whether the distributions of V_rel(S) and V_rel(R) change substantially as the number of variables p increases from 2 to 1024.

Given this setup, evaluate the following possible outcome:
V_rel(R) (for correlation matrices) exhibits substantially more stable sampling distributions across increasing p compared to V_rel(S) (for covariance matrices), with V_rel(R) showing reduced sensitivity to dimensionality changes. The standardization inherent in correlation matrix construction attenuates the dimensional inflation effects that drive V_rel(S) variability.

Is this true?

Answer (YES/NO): NO